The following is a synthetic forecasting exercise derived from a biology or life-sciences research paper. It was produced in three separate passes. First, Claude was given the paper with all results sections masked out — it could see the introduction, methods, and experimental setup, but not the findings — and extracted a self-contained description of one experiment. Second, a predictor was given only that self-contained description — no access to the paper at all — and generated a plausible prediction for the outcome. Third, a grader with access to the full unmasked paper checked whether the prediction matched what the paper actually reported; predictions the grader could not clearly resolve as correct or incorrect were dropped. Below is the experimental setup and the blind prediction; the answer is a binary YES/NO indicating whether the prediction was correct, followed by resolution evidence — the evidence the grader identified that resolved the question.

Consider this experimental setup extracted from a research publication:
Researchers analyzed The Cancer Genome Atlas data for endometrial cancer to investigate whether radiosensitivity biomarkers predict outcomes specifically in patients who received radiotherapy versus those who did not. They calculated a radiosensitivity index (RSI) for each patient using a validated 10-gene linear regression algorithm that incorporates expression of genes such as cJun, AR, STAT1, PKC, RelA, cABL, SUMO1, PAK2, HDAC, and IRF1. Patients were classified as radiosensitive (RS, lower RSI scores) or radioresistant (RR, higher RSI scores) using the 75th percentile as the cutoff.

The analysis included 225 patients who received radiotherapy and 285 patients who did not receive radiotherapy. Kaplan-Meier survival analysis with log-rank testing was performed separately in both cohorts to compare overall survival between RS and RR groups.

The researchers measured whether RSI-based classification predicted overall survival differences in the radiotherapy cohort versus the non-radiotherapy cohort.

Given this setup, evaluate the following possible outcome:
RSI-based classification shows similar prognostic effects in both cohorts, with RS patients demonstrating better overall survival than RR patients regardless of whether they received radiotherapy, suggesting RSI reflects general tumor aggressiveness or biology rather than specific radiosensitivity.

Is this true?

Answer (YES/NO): NO